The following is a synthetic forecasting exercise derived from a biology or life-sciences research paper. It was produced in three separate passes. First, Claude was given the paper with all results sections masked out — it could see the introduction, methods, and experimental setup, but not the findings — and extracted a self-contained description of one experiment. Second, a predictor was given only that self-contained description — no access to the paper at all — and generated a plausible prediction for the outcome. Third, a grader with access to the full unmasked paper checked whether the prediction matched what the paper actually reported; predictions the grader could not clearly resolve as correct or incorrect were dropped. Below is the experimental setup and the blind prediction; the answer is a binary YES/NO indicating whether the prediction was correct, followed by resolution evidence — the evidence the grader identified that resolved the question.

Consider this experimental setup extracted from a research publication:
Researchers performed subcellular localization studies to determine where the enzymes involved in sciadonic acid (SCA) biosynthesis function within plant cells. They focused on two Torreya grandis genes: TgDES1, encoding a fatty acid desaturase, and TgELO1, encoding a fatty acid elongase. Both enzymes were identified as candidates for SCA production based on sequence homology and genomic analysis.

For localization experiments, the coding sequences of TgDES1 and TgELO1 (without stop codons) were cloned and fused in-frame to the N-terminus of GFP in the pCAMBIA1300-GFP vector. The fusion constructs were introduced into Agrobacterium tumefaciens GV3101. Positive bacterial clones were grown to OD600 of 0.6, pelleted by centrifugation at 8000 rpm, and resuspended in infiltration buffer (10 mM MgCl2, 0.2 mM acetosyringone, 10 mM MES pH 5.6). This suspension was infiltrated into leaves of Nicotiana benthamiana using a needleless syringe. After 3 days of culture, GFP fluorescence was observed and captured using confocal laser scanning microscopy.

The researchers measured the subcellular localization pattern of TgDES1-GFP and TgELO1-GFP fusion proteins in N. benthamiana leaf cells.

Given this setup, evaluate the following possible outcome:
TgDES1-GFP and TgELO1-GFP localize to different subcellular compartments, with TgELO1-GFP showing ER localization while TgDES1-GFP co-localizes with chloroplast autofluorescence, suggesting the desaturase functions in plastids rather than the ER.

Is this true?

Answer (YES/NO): NO